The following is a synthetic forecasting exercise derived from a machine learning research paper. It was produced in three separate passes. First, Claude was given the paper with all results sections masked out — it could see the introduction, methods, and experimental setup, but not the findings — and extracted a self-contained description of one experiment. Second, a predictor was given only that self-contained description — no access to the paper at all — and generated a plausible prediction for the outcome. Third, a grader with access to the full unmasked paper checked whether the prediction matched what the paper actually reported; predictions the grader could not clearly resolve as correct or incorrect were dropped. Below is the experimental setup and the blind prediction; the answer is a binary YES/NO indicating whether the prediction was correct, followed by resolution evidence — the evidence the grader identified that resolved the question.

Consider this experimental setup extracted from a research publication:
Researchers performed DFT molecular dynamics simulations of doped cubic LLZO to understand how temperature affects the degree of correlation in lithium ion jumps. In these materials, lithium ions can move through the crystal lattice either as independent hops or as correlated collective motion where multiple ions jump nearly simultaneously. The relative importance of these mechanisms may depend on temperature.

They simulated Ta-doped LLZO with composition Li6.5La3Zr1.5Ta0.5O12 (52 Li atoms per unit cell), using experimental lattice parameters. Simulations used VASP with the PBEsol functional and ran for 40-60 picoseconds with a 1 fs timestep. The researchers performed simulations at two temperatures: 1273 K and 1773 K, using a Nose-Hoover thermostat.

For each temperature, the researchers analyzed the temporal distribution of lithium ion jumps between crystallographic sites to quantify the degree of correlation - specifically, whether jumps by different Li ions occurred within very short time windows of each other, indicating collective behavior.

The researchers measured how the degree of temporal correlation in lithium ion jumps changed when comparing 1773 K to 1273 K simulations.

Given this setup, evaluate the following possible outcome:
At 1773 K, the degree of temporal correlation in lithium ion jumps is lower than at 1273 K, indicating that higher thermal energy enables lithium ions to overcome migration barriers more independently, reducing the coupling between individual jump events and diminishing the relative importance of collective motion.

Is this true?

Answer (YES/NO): NO